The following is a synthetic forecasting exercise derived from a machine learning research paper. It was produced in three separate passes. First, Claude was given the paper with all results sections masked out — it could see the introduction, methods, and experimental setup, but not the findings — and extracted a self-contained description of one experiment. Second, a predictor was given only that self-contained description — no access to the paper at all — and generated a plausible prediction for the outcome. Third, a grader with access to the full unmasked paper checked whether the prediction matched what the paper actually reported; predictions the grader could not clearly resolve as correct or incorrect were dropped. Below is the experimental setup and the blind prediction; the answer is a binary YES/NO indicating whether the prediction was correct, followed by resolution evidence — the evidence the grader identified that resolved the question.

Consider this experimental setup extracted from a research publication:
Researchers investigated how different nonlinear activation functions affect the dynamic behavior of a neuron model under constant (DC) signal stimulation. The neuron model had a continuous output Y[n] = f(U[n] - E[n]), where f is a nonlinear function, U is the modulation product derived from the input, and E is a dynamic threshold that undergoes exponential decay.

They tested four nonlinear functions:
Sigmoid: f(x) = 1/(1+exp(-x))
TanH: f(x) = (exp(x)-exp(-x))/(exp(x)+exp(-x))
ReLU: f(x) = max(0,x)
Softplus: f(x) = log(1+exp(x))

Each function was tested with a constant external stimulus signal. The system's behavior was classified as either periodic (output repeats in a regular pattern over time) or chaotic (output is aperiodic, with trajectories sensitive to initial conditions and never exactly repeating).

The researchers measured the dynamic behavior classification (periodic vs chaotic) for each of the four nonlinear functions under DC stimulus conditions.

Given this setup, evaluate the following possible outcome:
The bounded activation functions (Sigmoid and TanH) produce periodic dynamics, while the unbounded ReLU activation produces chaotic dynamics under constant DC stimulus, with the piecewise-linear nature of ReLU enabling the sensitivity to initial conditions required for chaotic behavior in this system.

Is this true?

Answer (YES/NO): NO